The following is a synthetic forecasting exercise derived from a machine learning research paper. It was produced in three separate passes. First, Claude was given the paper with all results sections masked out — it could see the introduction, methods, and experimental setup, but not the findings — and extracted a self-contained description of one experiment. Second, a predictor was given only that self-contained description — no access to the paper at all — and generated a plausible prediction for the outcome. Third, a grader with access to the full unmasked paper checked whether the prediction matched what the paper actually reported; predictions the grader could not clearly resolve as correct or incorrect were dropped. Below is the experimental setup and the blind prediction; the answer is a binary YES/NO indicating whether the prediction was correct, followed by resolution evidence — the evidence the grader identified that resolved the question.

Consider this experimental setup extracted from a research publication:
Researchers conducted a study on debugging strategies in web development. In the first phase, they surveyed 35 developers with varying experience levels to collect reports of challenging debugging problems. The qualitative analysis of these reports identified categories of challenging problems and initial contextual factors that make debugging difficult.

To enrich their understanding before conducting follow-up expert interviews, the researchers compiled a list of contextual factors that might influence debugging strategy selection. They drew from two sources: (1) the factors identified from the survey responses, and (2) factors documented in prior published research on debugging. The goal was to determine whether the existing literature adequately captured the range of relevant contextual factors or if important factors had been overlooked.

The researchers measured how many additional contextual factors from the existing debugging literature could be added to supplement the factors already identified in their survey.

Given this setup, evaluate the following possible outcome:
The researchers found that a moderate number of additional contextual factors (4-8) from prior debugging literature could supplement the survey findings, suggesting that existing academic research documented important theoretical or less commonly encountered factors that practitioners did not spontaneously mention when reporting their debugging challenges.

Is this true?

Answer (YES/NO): NO